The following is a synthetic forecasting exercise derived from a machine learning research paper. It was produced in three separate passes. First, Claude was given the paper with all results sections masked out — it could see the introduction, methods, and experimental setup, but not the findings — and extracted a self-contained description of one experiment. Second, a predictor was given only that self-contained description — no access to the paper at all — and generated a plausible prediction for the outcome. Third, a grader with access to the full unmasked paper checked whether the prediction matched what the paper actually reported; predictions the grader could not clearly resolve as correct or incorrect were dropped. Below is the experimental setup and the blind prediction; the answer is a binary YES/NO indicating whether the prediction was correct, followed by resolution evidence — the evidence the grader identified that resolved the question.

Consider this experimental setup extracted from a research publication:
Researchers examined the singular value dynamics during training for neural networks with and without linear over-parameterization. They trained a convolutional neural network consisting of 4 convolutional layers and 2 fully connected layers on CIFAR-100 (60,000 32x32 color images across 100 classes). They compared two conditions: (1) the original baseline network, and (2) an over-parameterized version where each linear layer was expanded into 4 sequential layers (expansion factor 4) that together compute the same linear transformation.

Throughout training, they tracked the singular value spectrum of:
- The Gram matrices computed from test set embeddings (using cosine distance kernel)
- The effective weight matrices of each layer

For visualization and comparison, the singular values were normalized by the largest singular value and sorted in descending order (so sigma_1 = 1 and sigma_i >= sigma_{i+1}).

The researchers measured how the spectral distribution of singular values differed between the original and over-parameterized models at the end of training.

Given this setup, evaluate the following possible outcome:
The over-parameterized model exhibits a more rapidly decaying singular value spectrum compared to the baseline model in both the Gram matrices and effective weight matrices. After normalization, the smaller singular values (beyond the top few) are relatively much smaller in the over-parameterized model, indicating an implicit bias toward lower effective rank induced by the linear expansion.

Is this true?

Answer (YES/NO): YES